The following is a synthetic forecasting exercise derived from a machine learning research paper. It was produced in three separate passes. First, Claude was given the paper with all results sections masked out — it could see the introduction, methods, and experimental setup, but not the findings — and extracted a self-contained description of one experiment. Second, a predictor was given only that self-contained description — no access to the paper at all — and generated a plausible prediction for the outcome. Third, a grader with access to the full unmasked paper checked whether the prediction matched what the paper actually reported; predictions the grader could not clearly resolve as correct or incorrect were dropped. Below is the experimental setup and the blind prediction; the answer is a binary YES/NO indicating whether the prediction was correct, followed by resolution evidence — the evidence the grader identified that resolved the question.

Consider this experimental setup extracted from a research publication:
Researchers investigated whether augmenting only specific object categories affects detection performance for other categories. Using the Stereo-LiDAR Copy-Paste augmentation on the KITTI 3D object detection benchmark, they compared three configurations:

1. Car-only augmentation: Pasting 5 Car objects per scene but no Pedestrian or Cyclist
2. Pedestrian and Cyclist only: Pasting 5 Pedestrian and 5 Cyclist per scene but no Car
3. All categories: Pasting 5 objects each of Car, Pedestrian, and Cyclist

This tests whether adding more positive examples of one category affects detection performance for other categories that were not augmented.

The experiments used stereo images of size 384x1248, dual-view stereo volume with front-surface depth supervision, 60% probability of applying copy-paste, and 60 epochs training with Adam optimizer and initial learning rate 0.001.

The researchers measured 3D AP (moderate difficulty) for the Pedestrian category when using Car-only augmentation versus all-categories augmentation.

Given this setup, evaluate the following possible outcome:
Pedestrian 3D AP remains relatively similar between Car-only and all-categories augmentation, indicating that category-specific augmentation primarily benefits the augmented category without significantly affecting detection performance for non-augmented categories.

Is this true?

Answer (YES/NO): NO